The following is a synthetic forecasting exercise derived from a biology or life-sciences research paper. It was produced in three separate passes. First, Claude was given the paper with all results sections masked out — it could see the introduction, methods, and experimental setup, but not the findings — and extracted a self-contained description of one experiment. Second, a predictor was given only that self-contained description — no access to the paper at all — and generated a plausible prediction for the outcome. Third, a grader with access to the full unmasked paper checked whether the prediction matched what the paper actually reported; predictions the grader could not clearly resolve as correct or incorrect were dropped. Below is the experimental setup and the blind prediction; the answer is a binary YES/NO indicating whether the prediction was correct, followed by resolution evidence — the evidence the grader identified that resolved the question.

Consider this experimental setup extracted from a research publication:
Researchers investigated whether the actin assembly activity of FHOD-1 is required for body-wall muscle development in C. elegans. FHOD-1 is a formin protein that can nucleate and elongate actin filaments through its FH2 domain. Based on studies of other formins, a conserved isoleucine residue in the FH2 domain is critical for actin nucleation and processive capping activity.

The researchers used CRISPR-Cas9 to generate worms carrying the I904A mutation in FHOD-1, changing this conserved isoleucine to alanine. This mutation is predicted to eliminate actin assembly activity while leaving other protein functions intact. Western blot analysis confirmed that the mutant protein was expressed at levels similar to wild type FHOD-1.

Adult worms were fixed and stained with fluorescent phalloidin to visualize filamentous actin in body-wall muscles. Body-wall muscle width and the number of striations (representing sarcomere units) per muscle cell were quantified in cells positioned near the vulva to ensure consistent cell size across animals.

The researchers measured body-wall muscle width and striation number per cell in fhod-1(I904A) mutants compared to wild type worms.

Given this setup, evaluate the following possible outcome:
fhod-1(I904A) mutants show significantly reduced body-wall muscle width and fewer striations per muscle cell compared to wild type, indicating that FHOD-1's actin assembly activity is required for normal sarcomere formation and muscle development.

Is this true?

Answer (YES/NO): YES